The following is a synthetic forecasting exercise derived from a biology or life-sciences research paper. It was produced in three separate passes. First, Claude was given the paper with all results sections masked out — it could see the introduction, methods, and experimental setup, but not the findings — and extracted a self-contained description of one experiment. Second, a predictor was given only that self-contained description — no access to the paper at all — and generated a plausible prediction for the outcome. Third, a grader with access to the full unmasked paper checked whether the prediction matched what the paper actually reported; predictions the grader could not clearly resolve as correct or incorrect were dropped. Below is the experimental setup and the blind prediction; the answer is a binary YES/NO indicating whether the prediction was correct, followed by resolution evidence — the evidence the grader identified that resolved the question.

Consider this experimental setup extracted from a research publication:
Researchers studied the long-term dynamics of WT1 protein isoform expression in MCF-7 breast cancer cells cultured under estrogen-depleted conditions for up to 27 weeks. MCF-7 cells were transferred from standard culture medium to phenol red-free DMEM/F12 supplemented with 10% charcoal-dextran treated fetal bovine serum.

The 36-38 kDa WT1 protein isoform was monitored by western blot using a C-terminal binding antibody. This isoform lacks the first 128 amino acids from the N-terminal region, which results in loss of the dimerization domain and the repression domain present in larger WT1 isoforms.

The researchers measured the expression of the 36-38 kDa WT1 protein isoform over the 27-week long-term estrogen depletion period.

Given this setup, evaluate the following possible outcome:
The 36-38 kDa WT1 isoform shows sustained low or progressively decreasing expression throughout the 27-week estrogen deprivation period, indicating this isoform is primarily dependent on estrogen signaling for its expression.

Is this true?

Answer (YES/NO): NO